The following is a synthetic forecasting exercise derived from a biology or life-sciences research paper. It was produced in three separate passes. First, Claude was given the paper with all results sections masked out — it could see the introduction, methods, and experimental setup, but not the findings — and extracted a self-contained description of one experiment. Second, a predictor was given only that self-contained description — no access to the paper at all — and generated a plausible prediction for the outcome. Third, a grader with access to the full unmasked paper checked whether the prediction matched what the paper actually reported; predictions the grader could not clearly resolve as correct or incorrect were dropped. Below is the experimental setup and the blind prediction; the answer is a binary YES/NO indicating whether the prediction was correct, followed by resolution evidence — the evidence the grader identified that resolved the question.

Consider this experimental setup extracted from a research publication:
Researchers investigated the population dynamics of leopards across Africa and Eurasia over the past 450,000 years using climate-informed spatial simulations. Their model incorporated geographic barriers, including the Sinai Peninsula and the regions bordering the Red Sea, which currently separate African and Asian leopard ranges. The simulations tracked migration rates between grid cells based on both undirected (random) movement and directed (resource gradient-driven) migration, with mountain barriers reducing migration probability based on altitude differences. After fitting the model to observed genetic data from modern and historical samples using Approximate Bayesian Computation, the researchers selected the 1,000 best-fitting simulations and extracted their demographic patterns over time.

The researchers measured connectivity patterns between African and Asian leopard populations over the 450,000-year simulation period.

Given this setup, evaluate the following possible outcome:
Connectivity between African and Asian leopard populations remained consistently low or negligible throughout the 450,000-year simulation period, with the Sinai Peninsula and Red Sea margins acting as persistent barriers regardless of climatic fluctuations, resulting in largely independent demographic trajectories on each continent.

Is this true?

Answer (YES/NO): NO